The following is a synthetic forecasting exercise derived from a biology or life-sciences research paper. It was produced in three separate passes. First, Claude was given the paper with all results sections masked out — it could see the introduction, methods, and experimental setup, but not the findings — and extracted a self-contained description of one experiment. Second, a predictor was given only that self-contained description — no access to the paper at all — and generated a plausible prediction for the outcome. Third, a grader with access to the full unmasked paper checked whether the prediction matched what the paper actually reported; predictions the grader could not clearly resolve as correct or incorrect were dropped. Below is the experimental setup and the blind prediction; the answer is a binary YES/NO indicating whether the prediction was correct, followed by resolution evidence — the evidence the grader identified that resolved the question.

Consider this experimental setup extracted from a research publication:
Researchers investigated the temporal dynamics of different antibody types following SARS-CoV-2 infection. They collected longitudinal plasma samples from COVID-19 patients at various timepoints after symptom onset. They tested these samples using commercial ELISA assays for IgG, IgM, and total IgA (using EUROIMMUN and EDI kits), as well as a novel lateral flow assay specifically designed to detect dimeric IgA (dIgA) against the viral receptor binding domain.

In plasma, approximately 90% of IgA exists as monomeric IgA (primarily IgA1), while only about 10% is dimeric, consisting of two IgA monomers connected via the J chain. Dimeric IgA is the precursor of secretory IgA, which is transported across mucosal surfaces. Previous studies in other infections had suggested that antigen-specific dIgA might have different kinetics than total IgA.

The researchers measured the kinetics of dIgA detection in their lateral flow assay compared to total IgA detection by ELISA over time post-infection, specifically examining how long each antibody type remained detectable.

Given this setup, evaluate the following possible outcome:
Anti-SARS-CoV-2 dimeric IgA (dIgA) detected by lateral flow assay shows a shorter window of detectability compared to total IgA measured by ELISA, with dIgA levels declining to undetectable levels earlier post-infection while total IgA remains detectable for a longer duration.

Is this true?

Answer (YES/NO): YES